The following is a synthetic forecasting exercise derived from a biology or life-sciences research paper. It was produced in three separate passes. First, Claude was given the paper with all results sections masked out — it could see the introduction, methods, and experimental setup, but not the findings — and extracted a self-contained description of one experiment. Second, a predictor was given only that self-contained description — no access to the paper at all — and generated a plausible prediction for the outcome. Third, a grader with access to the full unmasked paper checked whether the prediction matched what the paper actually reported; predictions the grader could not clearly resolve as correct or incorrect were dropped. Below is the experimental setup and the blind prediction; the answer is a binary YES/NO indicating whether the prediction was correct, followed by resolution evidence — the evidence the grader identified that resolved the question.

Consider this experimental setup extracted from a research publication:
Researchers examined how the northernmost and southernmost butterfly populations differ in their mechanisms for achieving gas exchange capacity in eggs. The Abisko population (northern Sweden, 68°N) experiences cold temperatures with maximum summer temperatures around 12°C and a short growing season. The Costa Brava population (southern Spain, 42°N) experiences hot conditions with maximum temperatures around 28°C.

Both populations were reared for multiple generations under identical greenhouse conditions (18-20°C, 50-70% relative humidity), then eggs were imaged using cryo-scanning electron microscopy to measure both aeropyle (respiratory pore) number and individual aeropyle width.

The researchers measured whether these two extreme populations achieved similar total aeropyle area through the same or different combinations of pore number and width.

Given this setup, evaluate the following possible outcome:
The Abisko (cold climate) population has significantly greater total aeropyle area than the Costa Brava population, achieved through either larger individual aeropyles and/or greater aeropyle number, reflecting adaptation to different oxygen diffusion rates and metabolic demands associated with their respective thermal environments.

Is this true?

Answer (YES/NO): NO